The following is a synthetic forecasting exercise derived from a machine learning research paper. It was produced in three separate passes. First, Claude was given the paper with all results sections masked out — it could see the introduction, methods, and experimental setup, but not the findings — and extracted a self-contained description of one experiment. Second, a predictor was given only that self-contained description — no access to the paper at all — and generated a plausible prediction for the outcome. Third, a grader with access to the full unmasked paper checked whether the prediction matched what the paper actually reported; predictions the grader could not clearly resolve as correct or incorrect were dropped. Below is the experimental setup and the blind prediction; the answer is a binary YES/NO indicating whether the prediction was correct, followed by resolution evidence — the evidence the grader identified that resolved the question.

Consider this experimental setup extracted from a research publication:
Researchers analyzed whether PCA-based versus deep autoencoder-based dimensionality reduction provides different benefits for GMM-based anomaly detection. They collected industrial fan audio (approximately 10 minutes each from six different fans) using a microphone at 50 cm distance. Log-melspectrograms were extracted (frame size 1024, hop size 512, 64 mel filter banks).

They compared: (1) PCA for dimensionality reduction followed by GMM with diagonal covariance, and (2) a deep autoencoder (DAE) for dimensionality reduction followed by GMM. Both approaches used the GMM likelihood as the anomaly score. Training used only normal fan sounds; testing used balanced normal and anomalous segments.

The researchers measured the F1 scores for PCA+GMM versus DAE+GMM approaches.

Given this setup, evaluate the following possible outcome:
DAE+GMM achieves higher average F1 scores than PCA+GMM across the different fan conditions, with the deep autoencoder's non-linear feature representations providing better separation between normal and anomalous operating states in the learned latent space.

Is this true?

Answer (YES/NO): YES